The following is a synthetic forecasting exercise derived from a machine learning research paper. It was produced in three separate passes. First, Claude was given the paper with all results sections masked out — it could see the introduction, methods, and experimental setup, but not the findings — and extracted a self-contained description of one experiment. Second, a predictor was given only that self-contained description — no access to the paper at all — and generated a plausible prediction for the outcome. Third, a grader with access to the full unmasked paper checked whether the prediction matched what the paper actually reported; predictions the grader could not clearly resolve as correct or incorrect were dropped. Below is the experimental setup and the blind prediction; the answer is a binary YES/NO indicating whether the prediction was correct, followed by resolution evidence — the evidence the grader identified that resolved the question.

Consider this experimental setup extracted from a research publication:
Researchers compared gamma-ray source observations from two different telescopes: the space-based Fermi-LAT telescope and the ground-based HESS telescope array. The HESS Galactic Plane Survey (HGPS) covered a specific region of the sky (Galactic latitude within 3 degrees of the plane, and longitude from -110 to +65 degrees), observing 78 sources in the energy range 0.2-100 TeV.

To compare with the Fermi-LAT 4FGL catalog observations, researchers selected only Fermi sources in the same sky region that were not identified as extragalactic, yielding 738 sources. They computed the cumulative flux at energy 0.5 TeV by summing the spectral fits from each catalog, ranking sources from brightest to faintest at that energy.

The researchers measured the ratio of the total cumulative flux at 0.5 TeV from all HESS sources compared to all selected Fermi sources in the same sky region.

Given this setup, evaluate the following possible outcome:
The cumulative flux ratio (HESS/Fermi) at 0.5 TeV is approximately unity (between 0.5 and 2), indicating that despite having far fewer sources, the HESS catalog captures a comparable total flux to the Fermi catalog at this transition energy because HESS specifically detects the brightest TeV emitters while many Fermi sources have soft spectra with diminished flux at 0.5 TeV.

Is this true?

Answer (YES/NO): YES